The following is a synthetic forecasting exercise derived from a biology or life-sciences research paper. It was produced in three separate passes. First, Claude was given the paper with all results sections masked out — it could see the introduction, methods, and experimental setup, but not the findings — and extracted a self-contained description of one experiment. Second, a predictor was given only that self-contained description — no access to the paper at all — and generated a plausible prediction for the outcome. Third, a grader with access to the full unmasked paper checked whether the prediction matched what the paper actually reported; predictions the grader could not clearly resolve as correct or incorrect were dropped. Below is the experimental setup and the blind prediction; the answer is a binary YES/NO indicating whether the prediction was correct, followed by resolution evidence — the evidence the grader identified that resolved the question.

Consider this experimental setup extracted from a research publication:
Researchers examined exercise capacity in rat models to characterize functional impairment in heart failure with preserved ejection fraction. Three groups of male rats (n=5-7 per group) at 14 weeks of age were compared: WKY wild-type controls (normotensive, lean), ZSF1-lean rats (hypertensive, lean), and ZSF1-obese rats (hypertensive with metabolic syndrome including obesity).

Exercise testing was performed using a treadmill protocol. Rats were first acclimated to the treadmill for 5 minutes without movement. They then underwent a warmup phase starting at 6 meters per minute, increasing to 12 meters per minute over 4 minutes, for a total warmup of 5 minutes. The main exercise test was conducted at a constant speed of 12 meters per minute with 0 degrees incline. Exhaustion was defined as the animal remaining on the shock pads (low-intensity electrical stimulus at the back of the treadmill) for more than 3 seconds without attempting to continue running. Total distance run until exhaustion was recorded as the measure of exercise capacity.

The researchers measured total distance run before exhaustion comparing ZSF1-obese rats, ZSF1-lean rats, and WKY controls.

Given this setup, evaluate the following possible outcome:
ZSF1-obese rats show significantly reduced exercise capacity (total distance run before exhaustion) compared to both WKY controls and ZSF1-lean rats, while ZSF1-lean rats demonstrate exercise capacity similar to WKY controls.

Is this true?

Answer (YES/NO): NO